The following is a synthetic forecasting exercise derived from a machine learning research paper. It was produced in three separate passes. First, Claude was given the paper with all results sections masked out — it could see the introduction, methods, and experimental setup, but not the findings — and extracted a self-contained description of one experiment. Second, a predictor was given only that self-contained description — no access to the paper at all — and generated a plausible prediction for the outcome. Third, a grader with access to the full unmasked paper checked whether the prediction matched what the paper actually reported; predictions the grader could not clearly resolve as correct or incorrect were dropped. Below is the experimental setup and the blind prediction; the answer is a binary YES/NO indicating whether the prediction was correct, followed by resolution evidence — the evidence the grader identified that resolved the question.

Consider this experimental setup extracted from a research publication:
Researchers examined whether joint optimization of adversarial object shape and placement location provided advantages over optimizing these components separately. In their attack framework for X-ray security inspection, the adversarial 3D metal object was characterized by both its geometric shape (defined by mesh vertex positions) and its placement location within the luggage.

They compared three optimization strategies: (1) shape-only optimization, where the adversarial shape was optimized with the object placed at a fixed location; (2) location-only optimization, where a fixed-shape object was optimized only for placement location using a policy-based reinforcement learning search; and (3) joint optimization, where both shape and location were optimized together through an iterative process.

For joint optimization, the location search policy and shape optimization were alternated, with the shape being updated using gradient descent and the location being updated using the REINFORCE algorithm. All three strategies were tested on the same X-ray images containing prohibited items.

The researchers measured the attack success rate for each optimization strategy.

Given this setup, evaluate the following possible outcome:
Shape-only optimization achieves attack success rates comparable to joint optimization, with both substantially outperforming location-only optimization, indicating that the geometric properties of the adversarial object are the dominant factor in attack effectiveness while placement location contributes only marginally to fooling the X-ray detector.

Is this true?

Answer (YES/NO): NO